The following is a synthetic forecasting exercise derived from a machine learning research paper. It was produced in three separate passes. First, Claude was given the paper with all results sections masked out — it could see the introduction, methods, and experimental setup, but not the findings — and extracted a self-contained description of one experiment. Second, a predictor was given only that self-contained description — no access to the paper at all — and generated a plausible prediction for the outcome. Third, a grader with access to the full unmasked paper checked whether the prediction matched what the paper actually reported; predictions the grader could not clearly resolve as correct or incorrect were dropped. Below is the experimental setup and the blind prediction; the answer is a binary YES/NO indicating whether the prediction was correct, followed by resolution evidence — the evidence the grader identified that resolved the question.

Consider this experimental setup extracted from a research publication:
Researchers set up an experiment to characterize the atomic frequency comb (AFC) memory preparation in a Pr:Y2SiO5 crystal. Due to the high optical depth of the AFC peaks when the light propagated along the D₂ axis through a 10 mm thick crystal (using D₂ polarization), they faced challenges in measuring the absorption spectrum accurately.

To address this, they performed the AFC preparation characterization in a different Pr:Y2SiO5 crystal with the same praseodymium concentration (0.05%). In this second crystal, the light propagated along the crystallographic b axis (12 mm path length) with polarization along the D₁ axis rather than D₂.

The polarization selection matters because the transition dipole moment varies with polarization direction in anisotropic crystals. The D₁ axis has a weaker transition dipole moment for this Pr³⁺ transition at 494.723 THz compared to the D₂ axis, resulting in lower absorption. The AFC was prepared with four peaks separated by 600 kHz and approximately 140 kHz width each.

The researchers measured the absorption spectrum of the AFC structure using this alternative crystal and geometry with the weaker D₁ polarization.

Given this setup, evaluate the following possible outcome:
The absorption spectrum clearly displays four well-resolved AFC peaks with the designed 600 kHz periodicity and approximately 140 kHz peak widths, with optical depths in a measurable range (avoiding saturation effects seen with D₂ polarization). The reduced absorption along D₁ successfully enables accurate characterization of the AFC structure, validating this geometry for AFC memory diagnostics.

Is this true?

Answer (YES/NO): NO